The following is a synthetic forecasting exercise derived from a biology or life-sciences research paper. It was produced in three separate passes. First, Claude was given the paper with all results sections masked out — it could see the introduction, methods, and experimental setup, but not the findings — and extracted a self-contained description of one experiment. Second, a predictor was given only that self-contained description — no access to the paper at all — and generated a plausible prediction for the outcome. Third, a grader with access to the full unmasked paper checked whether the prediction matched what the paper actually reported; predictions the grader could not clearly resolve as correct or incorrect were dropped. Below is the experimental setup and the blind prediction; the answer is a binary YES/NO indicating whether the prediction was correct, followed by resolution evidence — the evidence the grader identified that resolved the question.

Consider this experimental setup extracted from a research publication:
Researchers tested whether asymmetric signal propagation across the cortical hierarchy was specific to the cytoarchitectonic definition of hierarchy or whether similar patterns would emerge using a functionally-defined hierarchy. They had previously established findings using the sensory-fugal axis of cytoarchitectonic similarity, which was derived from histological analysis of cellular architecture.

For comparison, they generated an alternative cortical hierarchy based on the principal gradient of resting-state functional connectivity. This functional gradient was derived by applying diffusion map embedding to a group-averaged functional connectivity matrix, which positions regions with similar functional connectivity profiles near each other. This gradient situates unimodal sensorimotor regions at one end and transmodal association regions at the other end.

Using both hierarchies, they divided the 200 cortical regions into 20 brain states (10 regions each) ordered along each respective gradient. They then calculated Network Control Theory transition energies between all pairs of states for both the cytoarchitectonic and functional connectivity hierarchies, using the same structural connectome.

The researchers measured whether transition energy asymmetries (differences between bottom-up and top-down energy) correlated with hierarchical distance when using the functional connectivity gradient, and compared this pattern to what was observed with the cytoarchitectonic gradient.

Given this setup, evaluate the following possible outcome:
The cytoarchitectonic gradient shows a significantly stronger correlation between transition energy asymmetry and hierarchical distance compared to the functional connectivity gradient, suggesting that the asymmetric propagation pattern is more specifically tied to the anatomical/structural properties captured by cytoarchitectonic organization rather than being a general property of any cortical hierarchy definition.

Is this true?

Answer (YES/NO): YES